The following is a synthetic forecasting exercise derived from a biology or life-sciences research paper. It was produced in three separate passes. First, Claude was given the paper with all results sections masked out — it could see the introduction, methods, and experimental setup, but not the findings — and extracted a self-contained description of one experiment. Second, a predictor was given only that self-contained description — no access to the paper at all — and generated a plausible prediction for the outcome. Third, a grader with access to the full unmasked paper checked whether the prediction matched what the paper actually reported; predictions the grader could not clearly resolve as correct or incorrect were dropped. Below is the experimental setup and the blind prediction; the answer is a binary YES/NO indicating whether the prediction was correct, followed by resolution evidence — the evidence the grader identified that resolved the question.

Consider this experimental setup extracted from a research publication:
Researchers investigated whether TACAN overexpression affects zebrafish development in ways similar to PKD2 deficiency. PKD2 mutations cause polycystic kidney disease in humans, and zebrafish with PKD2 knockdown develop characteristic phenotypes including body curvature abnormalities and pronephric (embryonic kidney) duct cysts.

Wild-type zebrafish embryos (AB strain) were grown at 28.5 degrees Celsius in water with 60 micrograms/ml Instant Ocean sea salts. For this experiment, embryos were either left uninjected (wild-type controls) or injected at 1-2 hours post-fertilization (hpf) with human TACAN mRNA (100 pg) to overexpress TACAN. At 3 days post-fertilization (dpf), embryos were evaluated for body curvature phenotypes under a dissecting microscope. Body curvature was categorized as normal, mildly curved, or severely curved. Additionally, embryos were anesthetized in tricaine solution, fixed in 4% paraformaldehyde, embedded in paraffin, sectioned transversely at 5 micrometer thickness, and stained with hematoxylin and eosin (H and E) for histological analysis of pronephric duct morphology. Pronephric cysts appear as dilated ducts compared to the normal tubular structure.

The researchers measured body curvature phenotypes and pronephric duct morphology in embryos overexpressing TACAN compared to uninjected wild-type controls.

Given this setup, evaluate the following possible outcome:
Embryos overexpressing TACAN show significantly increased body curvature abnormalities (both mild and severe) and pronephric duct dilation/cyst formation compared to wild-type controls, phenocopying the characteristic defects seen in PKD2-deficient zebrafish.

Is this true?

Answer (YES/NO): NO